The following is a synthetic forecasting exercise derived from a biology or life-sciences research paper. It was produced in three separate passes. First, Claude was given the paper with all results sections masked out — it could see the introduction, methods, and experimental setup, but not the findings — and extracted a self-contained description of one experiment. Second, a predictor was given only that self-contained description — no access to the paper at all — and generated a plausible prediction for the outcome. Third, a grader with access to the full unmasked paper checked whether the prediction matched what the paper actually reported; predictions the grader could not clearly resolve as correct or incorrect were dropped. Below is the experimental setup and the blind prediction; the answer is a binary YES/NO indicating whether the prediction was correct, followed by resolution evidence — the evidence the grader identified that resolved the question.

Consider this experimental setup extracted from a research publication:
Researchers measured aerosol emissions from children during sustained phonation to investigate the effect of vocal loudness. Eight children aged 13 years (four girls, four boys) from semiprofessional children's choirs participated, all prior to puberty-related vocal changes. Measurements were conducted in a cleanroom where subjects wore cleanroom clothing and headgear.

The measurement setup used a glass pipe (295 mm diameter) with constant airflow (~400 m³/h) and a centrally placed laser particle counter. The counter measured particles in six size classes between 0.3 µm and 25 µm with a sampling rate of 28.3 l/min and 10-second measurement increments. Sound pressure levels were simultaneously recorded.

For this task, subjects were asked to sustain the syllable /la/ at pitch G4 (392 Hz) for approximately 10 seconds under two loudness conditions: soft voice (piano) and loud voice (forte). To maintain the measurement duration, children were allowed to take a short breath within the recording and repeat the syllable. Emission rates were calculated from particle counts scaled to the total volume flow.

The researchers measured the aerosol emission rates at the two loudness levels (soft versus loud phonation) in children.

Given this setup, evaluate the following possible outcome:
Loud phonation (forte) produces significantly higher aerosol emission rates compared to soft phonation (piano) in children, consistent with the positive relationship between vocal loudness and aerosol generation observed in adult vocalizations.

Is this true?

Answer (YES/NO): NO